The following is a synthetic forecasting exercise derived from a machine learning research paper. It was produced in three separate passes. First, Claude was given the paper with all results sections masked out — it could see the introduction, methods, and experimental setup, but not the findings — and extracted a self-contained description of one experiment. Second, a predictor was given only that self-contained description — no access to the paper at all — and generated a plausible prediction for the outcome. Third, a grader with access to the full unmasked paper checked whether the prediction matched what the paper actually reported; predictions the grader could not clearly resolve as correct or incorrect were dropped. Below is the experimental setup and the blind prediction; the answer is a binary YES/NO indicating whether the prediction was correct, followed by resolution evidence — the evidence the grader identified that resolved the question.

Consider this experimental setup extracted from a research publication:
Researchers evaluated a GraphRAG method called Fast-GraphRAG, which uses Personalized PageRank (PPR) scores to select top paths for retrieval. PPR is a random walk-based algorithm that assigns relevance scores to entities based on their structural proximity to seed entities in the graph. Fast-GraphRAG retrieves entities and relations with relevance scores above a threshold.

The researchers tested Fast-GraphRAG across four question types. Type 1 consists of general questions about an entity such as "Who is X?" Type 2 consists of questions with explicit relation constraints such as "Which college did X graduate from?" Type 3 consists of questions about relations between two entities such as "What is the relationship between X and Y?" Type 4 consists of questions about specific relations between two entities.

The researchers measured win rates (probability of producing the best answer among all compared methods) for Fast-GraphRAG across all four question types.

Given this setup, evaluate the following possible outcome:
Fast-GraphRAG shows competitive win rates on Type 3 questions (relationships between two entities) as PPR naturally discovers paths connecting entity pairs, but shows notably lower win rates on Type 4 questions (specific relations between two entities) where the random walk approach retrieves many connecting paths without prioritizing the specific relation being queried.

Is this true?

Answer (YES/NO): NO